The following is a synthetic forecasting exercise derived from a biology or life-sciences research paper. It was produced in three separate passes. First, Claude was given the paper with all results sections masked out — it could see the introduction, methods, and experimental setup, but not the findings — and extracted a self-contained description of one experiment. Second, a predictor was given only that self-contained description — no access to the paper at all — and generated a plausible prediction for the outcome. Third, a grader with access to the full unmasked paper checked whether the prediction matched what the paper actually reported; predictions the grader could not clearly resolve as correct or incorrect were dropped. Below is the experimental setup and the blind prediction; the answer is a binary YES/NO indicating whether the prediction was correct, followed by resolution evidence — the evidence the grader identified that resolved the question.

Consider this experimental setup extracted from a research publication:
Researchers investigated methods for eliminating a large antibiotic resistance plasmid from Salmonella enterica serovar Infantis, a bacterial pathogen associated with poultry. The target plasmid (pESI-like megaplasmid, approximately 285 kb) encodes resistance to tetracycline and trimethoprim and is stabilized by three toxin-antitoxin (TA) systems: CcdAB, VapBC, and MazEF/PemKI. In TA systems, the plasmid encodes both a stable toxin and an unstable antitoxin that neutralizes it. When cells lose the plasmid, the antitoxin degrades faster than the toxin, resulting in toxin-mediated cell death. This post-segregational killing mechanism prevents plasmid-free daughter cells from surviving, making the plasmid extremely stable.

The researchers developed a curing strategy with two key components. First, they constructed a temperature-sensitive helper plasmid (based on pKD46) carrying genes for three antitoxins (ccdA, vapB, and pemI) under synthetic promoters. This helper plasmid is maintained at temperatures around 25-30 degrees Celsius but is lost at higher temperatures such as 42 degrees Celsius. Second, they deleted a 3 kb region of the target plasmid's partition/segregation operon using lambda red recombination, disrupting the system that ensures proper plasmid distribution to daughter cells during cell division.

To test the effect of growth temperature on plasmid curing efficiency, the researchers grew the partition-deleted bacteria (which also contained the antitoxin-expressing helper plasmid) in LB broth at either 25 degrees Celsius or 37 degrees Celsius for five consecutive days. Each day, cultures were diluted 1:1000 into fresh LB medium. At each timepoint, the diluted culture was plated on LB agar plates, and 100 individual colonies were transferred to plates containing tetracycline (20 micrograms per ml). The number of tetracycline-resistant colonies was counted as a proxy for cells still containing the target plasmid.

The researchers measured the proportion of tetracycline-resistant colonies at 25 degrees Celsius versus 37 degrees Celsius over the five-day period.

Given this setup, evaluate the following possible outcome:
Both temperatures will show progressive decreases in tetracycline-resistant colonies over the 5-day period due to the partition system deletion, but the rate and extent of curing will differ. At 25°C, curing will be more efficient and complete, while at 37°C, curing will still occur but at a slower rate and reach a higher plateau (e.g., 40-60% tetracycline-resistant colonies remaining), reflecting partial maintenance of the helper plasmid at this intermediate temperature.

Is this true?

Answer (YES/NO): NO